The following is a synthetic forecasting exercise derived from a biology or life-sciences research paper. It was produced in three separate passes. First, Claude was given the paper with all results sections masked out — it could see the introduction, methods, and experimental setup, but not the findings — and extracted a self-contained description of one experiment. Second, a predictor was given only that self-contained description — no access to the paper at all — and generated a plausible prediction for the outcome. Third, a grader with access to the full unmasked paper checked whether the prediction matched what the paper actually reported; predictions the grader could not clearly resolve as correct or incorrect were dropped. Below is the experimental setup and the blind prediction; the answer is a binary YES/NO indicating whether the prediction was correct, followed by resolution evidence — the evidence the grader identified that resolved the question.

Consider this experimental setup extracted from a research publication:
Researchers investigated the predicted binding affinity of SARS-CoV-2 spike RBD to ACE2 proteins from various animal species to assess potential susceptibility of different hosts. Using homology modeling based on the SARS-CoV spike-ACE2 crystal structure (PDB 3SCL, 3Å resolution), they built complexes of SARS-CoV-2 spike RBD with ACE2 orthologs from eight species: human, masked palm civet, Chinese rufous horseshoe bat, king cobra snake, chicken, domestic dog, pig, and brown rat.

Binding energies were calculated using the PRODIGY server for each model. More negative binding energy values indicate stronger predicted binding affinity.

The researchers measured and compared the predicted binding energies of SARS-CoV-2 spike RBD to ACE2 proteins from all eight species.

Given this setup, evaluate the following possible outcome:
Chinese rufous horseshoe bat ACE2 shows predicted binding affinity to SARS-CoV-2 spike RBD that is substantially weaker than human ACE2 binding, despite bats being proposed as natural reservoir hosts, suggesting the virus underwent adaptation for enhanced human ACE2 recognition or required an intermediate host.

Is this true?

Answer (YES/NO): YES